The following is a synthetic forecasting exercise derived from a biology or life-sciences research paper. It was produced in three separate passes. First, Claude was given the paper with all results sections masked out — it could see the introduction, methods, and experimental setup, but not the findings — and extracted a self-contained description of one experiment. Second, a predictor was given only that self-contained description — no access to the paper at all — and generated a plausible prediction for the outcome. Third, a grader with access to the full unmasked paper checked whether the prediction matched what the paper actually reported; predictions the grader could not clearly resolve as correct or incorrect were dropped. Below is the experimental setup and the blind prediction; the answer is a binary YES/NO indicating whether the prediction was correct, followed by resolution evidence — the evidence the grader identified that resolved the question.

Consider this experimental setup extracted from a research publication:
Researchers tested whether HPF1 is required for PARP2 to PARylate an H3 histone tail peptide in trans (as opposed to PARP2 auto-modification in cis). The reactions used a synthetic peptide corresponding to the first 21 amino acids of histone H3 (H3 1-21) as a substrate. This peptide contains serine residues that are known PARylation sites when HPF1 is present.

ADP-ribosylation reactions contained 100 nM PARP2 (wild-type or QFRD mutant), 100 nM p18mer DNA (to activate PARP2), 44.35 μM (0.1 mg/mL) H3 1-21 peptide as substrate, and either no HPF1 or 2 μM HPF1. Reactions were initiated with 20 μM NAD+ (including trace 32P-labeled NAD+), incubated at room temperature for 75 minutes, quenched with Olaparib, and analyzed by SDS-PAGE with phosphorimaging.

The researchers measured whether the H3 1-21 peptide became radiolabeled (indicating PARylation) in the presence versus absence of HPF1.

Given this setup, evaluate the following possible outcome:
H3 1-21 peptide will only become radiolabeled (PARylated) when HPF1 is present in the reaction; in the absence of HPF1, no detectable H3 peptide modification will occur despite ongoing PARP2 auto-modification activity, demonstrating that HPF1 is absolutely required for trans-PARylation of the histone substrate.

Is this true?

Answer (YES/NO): YES